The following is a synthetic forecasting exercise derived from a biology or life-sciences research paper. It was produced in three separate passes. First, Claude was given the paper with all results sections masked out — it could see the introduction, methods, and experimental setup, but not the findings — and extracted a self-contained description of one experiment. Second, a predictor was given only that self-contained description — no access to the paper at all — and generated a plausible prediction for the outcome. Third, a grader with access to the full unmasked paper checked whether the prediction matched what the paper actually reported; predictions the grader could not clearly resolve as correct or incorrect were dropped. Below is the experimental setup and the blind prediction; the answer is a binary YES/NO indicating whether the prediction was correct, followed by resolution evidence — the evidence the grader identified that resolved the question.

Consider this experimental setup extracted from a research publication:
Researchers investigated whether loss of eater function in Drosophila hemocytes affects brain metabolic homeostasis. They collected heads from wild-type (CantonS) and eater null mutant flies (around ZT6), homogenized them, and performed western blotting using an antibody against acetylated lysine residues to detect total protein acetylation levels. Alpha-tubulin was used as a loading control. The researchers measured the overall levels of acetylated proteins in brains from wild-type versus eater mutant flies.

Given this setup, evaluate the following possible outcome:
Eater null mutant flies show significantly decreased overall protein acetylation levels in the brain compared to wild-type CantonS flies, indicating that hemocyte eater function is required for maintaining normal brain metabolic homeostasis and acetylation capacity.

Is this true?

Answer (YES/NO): NO